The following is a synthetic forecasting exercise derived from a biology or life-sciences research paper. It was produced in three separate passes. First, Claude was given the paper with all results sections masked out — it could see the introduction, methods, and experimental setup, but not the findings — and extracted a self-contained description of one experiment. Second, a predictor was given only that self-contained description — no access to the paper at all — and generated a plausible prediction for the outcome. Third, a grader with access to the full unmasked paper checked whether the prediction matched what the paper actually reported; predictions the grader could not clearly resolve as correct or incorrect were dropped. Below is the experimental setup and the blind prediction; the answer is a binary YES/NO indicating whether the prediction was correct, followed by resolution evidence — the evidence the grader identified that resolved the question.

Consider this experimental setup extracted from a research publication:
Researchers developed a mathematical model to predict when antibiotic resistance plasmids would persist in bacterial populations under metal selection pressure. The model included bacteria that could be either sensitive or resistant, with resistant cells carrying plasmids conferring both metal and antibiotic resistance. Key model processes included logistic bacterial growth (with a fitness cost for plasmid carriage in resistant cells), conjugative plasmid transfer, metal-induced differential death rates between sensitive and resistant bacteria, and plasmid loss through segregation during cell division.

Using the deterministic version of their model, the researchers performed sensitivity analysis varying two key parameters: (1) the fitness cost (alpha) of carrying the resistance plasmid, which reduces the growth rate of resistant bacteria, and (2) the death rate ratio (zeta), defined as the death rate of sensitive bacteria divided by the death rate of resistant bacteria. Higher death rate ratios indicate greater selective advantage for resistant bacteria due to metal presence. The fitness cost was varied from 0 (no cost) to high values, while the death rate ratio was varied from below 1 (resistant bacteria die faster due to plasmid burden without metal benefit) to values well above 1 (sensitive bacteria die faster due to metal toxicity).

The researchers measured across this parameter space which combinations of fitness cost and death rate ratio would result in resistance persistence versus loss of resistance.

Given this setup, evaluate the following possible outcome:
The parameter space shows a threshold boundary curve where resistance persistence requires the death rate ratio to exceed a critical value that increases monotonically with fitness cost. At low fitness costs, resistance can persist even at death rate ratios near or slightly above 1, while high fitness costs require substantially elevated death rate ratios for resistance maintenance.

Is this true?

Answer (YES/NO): YES